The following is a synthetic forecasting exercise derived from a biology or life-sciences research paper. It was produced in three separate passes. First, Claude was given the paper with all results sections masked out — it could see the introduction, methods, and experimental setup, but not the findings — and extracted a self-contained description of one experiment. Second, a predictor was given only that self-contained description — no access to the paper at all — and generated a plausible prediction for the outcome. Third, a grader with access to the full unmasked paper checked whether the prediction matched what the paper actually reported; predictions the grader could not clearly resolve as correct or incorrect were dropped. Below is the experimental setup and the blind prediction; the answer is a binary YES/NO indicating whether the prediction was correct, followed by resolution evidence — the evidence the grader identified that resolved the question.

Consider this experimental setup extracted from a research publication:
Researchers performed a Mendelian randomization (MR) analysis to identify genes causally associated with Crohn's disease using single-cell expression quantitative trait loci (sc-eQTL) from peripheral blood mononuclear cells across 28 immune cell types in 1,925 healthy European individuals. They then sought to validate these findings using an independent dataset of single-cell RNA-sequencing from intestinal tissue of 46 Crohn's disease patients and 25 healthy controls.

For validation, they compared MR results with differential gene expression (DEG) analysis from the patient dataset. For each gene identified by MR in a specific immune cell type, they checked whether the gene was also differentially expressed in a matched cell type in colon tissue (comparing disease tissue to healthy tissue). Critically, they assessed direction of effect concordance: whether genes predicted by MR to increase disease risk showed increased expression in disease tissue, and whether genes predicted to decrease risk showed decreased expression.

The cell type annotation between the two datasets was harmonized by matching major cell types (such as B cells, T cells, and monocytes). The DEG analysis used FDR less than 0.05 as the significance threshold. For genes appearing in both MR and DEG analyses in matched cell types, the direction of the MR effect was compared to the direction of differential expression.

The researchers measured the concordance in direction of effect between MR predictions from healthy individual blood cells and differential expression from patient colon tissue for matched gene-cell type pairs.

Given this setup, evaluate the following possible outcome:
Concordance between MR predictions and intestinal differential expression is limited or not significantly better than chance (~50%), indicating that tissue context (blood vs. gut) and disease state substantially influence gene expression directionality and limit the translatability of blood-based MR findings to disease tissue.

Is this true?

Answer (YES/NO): YES